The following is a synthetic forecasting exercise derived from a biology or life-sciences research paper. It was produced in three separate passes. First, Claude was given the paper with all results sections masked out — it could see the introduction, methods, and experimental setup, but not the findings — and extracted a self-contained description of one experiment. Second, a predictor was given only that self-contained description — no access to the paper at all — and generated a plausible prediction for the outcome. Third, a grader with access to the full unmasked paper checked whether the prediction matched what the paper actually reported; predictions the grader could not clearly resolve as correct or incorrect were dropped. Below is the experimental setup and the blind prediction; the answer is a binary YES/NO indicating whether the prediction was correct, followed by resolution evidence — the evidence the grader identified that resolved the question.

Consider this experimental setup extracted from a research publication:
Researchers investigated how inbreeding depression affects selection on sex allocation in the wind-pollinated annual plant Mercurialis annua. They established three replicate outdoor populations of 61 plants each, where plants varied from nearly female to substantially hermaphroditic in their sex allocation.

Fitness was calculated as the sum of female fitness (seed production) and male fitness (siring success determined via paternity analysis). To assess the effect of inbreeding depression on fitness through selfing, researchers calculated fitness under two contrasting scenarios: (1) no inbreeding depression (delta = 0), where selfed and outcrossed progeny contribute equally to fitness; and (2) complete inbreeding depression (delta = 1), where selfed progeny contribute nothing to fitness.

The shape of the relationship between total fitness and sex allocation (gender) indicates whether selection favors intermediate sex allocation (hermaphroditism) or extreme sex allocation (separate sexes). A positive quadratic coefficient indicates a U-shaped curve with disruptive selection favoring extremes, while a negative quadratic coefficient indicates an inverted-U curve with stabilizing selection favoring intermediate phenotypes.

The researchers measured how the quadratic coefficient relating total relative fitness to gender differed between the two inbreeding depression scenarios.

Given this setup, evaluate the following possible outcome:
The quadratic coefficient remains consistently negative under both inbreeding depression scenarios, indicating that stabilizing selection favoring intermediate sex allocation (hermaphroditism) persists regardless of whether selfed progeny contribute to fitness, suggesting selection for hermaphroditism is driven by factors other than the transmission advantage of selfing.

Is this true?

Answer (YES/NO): NO